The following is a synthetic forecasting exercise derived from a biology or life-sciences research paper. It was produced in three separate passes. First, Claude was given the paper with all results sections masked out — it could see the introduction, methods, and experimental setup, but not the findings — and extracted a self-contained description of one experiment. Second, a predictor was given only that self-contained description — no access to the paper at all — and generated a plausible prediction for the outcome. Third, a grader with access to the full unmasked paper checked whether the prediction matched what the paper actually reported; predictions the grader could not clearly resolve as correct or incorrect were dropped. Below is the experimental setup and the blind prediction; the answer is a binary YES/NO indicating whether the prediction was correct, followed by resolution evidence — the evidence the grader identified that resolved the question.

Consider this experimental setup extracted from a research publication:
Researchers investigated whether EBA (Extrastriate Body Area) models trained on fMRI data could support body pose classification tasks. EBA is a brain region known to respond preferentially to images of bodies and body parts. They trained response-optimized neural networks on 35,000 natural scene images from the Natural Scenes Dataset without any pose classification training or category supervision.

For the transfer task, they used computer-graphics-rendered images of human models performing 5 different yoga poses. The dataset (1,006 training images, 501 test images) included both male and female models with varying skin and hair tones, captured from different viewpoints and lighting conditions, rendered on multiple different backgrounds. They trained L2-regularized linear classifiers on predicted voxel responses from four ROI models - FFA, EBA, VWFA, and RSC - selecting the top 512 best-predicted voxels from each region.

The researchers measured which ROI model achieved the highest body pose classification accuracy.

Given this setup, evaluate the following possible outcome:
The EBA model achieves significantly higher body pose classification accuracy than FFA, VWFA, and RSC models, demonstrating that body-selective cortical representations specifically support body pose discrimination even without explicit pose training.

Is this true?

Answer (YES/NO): NO